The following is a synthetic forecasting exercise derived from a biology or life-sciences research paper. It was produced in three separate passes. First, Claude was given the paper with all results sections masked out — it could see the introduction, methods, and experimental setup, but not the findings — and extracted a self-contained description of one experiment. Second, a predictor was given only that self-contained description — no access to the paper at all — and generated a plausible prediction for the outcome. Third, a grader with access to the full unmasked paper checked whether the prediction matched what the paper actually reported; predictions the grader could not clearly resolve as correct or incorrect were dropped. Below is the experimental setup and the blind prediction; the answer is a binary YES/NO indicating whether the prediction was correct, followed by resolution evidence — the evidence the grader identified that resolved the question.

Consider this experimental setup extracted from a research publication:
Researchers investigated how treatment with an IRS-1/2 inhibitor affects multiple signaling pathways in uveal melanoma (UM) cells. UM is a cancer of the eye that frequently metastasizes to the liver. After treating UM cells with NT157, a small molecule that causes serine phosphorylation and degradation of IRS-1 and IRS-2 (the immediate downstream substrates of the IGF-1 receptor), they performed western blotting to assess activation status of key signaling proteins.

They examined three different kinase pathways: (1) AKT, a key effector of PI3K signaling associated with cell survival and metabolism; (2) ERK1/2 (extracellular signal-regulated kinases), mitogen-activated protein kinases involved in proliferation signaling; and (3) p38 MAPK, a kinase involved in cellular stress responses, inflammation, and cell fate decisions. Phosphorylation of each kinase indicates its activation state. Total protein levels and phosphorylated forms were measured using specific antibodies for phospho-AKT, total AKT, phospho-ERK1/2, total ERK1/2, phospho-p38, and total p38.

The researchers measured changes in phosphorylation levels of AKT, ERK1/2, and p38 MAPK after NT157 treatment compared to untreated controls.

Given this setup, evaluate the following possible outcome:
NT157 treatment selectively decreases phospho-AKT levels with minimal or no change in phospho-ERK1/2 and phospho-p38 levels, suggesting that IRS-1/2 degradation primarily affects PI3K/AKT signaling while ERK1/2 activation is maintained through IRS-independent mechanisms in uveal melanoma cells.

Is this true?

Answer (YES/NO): NO